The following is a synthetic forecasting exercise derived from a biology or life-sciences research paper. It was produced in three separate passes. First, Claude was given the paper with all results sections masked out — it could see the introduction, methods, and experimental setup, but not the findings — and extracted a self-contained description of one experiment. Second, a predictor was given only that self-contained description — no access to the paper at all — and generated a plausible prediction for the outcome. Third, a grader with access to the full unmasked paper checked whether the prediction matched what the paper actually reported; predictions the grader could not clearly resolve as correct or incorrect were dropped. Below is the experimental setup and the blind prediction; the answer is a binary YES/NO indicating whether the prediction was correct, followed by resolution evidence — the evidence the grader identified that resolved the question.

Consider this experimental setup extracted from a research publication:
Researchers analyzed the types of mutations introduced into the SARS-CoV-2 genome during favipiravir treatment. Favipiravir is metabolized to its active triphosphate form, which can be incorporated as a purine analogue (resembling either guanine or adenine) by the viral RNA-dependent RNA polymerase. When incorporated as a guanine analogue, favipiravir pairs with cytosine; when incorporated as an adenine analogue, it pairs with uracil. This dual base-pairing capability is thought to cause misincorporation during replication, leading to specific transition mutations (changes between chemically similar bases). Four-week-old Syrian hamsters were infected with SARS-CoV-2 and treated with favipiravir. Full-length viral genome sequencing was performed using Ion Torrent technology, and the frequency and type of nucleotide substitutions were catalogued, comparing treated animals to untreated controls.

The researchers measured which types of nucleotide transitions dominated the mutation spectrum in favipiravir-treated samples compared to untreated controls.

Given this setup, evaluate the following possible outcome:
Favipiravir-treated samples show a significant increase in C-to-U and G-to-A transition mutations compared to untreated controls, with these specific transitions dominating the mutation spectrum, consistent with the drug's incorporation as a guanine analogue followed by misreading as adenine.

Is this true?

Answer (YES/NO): YES